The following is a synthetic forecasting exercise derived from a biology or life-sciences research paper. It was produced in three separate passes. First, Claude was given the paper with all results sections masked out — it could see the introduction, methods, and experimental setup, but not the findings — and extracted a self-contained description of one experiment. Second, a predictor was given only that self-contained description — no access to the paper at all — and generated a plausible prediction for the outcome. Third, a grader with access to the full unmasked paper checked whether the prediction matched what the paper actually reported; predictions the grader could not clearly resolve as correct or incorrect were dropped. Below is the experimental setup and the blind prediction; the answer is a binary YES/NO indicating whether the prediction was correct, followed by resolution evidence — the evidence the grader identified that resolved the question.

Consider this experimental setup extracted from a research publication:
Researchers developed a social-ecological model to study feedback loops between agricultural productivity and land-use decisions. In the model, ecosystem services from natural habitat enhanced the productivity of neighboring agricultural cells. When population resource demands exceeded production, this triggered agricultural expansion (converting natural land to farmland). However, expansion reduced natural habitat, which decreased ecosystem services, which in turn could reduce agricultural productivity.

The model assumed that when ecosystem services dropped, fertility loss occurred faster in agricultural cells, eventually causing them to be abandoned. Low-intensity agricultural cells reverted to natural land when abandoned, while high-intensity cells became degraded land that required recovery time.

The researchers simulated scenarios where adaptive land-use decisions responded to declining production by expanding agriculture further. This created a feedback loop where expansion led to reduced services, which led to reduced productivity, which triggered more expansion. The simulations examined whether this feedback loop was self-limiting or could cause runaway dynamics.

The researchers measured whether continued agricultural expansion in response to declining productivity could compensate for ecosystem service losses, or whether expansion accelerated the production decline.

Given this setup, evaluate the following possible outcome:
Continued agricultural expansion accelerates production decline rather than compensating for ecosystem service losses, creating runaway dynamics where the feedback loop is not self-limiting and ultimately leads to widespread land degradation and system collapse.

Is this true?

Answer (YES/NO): NO